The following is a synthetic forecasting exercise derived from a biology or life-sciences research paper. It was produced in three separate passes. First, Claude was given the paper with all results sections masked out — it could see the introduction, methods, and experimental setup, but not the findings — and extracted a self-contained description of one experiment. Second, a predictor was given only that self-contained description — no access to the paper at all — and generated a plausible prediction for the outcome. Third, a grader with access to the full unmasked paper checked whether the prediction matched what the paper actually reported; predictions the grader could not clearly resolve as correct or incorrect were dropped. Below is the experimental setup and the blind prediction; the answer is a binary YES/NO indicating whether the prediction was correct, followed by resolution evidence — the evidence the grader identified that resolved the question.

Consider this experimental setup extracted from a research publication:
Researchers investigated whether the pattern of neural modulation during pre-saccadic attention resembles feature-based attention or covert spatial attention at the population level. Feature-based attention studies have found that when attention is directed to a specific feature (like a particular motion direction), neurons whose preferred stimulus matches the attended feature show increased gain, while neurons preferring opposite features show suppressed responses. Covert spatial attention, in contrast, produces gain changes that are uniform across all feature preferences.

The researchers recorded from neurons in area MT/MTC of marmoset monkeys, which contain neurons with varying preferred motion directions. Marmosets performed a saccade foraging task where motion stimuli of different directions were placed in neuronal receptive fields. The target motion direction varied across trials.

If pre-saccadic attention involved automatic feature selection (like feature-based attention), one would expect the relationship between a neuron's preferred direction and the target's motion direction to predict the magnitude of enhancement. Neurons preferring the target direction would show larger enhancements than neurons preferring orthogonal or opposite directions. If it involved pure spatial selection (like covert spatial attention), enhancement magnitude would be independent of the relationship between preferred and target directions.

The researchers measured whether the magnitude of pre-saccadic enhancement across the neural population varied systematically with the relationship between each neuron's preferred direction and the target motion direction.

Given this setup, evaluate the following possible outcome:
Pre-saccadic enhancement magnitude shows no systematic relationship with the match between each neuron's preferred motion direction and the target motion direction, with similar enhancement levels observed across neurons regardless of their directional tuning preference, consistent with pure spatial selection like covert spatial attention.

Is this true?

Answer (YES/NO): YES